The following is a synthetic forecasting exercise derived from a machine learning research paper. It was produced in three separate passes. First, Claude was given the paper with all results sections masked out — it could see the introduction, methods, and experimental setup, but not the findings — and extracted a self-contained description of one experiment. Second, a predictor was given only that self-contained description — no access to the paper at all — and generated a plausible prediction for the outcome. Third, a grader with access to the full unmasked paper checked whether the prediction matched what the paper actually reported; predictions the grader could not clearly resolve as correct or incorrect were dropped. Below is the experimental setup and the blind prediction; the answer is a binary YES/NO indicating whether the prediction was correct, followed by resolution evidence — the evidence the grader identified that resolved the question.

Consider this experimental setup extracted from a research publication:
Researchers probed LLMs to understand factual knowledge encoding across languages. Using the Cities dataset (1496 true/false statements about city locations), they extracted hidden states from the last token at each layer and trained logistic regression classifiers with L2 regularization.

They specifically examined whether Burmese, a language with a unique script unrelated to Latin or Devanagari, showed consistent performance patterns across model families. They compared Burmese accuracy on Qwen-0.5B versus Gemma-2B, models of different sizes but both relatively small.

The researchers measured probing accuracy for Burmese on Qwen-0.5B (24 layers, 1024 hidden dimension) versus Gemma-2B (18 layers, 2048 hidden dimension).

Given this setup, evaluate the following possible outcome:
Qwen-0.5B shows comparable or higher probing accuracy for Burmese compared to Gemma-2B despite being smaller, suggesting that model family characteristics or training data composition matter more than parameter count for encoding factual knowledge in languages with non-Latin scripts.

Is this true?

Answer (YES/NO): NO